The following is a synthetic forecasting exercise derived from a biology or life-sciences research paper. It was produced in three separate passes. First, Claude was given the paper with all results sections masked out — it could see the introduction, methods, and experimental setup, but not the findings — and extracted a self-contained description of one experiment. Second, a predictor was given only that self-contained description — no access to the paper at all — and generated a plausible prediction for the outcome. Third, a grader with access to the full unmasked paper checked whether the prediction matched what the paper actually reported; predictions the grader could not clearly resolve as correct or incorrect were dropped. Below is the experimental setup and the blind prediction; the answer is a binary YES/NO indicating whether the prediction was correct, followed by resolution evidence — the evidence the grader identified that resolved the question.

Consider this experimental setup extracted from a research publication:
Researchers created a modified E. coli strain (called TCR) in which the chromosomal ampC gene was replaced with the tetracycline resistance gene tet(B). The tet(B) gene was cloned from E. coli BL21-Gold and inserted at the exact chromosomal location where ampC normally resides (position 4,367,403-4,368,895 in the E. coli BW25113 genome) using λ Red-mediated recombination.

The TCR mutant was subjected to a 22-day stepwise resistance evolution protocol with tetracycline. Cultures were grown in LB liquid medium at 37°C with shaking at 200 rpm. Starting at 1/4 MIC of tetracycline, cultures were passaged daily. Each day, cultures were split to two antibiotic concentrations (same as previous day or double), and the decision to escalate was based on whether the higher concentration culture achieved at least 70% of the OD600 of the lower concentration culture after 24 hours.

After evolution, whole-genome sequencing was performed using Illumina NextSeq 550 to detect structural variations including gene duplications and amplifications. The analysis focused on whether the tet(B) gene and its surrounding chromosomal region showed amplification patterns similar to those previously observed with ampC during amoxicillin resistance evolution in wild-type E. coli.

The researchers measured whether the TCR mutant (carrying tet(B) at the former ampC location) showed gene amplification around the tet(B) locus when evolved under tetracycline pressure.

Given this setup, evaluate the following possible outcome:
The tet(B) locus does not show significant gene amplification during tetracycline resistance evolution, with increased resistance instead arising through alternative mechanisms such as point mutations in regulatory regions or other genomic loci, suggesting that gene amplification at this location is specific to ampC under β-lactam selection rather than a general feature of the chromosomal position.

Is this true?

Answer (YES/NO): NO